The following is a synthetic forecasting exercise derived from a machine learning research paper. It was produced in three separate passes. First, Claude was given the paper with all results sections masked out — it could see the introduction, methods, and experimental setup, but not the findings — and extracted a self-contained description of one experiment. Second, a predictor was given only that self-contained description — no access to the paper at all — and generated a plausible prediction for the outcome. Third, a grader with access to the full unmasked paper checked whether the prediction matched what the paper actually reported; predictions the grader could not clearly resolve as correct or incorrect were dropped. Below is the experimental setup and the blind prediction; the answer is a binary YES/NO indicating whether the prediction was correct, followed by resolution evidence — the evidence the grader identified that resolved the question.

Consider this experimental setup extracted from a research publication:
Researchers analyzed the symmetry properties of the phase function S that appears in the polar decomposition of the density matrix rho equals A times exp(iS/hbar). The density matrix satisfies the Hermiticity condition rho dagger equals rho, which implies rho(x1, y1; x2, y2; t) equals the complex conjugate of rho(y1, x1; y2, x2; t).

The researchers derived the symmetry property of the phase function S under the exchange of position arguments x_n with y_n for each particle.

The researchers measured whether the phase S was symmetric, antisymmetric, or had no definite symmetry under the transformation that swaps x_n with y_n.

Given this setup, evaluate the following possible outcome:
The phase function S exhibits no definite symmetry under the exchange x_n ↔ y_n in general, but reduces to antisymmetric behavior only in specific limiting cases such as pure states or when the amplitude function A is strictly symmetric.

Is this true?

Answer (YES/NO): NO